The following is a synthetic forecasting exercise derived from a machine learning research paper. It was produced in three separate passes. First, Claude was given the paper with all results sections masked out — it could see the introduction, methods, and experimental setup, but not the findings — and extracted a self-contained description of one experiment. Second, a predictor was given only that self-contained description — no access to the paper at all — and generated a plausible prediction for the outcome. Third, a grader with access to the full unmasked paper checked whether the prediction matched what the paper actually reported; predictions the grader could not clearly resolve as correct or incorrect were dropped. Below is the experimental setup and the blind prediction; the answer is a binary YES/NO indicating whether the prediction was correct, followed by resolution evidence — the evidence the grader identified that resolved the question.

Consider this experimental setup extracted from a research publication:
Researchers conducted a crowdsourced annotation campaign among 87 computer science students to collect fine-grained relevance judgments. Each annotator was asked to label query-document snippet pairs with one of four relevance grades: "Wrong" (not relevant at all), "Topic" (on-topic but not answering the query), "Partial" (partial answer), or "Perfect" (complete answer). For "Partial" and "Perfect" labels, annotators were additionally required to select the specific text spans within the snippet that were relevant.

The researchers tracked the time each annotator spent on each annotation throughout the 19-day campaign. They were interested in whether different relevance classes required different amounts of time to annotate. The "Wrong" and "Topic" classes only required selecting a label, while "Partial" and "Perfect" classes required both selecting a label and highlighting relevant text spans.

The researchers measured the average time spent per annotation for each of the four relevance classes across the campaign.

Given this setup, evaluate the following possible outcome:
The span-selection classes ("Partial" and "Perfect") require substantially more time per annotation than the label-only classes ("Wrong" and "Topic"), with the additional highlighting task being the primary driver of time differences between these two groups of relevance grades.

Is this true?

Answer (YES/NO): YES